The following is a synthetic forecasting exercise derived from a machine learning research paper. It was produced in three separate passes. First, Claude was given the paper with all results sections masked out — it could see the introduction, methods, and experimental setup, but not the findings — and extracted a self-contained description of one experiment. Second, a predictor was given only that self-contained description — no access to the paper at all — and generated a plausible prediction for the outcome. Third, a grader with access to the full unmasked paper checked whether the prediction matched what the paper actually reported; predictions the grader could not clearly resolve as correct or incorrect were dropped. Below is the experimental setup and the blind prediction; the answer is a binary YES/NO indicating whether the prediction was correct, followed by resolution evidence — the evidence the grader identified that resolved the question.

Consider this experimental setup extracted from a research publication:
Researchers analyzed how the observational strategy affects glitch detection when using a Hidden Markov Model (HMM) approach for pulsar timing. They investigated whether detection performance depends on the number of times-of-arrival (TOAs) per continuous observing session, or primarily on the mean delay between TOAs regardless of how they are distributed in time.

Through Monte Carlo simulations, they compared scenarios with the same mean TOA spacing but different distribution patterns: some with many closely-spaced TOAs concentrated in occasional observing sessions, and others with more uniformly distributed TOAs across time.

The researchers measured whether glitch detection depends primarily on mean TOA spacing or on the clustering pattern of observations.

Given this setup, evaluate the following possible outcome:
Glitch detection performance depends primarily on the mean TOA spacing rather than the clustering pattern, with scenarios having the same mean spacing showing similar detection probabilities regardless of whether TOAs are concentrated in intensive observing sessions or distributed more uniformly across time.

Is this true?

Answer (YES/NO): YES